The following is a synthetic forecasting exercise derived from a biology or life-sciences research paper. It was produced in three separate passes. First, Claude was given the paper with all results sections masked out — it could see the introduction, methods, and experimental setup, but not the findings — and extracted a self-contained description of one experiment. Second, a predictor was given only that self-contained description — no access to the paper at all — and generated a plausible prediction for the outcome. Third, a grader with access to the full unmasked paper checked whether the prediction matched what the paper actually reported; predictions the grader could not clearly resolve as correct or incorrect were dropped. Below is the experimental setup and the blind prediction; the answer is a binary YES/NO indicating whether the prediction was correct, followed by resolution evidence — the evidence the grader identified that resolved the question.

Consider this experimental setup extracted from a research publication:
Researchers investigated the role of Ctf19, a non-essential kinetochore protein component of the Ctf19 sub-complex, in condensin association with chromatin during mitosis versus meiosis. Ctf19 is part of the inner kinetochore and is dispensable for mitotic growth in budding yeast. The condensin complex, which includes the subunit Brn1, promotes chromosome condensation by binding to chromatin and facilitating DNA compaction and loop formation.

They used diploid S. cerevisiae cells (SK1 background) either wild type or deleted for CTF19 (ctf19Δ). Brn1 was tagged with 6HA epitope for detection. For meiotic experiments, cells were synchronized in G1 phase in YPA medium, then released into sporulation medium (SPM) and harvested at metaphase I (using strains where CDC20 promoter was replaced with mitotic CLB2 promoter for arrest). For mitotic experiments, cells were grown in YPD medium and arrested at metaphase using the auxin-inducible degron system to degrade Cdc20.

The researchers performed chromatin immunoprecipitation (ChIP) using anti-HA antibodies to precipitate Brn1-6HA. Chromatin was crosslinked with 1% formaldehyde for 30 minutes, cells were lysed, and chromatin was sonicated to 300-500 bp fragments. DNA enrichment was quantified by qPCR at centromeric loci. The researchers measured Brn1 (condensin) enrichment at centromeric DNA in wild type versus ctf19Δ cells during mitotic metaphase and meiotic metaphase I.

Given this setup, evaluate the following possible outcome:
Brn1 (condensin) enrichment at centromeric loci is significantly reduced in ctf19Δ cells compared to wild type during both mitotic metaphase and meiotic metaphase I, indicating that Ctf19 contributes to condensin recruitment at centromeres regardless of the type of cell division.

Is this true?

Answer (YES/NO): NO